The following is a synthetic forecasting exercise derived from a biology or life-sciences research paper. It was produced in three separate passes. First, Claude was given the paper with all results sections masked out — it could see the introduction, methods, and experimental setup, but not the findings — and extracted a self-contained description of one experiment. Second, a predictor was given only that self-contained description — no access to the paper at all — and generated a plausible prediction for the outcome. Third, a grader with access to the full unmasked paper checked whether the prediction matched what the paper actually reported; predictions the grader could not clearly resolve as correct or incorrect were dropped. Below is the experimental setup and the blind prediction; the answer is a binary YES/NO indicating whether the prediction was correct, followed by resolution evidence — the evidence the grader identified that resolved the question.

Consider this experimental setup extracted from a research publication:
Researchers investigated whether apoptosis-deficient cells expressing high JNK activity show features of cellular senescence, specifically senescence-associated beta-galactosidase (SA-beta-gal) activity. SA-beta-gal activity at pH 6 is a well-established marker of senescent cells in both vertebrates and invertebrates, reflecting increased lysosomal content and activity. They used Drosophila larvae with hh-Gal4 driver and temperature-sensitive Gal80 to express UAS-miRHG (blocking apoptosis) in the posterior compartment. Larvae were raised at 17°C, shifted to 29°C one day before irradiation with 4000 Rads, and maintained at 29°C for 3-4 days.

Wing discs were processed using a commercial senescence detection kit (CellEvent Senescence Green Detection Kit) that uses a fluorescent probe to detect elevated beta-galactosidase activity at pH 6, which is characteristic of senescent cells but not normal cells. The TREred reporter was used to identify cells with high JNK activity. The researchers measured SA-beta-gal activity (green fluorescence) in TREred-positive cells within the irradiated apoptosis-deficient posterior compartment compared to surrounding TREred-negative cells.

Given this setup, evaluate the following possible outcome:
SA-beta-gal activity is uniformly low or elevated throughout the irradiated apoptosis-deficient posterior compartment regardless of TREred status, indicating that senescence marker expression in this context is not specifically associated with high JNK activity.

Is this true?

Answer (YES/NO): NO